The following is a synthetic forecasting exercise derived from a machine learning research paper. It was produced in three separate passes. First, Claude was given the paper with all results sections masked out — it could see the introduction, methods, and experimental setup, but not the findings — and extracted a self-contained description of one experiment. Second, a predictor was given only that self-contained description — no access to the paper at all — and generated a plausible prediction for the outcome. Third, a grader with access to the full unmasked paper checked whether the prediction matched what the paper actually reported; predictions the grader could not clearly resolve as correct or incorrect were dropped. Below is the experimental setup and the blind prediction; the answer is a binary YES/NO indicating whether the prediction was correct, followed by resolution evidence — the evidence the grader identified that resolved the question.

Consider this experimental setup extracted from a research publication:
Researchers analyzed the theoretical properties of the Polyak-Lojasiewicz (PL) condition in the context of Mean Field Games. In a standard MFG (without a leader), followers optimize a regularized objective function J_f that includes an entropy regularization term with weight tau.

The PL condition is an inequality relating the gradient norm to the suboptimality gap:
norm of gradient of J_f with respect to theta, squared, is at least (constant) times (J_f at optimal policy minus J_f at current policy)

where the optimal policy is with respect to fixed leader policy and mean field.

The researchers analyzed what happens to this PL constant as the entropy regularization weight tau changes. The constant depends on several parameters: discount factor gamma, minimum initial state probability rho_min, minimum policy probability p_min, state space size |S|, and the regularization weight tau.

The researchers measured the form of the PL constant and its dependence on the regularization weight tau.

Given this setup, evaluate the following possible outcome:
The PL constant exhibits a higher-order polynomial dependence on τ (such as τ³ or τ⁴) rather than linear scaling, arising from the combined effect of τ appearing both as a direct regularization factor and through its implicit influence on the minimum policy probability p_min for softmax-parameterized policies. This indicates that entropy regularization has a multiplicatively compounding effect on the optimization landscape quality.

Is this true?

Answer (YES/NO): NO